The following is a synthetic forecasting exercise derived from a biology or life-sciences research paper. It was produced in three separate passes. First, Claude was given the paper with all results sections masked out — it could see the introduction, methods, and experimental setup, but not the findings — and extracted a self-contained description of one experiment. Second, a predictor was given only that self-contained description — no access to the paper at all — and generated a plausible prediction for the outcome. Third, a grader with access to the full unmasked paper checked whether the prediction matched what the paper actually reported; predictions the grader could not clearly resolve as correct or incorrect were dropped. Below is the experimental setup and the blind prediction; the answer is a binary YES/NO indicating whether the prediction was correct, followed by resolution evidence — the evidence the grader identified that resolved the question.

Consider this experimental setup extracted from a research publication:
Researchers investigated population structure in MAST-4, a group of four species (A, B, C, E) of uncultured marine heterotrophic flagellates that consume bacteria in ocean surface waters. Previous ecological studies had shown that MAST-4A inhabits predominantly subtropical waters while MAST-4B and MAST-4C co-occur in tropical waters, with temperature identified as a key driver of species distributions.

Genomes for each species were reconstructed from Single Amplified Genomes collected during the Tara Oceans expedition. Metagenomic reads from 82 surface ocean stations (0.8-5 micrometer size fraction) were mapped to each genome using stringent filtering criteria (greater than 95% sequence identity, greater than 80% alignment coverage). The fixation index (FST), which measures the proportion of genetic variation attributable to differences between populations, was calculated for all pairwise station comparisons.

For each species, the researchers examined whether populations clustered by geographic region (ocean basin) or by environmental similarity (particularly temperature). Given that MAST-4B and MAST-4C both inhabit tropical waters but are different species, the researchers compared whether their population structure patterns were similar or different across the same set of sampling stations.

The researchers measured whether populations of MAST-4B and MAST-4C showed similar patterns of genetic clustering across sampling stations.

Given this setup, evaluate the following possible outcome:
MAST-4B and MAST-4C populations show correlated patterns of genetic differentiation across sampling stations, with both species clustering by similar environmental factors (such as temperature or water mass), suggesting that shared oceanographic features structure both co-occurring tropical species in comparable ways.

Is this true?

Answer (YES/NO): NO